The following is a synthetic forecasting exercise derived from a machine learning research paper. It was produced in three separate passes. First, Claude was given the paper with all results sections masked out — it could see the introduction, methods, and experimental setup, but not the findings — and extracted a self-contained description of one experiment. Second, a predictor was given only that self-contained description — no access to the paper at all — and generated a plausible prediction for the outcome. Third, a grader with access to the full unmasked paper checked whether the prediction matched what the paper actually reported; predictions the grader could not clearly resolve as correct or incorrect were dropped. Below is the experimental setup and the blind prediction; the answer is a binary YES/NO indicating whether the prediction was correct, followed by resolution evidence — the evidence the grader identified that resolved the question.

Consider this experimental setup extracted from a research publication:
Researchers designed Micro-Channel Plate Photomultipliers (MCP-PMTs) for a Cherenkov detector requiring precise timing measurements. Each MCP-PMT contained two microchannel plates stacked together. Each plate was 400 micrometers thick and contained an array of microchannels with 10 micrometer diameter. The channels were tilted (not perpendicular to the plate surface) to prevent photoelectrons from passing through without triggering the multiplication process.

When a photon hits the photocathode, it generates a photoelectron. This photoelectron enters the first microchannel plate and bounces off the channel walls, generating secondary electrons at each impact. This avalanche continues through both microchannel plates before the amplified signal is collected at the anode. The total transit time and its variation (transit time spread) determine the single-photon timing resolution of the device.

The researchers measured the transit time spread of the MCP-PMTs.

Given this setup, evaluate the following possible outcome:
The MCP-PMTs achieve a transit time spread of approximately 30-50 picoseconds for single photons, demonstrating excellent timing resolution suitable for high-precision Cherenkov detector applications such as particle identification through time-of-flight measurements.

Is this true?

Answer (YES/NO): YES